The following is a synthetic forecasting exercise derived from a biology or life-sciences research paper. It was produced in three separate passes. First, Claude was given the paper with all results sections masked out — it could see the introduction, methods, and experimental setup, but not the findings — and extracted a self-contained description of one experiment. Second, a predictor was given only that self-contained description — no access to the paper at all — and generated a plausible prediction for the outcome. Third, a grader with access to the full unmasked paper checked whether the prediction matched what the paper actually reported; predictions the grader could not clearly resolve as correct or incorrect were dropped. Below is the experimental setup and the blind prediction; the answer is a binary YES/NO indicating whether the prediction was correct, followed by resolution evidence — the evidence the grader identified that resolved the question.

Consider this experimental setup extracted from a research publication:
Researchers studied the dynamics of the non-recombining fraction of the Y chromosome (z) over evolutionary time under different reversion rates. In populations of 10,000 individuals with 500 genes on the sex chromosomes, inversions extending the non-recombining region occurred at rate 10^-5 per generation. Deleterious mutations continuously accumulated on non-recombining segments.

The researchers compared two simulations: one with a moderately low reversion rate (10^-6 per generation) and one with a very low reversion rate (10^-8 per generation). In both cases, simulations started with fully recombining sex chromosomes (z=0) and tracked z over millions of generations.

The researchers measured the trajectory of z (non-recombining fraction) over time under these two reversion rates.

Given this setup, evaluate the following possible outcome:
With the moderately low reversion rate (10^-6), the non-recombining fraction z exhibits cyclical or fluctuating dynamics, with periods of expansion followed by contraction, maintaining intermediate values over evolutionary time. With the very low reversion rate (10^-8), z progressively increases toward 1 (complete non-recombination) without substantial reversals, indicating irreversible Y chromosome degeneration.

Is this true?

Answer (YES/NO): NO